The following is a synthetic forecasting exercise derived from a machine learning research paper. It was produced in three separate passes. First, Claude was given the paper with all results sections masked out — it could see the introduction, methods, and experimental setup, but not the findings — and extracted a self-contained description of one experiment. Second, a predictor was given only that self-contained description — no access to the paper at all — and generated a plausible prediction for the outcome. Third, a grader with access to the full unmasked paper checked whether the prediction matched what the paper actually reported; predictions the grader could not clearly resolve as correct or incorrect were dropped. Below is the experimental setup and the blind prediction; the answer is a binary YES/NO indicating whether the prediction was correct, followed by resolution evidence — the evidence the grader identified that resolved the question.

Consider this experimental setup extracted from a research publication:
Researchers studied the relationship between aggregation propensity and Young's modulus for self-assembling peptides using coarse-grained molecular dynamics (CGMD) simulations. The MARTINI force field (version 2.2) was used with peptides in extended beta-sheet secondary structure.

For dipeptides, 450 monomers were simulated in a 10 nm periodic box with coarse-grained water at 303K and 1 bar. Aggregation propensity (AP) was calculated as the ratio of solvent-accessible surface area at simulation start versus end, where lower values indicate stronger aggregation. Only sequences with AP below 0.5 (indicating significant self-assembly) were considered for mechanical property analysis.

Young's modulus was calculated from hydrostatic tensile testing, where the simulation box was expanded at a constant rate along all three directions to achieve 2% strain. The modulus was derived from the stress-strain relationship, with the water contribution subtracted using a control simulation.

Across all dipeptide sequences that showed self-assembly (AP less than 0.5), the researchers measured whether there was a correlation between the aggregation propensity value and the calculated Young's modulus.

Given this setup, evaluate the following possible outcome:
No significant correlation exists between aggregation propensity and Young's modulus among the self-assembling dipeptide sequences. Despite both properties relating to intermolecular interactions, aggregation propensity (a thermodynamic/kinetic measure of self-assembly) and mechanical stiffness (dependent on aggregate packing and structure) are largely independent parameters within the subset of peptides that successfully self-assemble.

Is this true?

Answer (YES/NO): YES